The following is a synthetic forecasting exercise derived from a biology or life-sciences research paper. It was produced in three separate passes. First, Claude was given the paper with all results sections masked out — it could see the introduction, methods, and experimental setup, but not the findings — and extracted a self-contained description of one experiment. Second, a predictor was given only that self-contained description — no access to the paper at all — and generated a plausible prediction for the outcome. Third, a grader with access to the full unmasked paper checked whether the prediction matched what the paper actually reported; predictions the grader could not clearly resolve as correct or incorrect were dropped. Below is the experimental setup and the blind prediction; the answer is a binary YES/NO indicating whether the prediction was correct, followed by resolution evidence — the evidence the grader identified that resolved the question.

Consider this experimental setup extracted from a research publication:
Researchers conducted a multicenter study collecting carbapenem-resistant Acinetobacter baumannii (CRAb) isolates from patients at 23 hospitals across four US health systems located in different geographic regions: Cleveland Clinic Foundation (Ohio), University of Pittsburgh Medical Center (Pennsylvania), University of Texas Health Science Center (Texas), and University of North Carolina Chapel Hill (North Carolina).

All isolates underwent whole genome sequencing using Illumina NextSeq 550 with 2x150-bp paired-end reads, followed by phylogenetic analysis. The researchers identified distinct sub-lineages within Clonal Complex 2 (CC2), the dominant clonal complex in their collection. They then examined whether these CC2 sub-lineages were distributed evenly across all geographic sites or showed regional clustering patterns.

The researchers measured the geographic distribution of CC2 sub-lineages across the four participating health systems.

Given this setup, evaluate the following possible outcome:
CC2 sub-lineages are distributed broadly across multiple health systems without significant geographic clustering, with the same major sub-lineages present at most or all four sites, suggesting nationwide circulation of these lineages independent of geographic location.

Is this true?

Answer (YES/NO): NO